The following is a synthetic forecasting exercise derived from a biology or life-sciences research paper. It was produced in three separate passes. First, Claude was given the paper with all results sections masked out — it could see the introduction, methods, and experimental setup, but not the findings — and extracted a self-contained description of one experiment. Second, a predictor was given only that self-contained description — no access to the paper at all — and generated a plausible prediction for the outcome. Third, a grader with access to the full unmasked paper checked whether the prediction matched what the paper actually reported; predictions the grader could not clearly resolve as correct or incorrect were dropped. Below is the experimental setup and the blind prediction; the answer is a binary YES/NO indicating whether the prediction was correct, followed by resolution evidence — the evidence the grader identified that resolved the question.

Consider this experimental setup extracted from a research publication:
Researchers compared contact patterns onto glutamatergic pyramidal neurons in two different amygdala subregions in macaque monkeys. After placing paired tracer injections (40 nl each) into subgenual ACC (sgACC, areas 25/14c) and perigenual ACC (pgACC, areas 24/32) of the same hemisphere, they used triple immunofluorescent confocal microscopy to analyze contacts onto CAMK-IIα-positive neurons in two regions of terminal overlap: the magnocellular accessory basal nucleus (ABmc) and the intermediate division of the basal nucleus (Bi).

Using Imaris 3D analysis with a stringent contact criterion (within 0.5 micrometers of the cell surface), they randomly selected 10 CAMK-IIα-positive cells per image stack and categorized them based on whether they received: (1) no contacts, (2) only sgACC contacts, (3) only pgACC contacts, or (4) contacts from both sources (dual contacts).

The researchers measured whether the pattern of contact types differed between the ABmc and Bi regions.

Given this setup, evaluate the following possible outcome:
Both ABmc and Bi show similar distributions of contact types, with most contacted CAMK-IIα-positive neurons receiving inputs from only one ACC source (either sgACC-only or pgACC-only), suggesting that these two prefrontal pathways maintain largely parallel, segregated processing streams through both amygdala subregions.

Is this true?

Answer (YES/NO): NO